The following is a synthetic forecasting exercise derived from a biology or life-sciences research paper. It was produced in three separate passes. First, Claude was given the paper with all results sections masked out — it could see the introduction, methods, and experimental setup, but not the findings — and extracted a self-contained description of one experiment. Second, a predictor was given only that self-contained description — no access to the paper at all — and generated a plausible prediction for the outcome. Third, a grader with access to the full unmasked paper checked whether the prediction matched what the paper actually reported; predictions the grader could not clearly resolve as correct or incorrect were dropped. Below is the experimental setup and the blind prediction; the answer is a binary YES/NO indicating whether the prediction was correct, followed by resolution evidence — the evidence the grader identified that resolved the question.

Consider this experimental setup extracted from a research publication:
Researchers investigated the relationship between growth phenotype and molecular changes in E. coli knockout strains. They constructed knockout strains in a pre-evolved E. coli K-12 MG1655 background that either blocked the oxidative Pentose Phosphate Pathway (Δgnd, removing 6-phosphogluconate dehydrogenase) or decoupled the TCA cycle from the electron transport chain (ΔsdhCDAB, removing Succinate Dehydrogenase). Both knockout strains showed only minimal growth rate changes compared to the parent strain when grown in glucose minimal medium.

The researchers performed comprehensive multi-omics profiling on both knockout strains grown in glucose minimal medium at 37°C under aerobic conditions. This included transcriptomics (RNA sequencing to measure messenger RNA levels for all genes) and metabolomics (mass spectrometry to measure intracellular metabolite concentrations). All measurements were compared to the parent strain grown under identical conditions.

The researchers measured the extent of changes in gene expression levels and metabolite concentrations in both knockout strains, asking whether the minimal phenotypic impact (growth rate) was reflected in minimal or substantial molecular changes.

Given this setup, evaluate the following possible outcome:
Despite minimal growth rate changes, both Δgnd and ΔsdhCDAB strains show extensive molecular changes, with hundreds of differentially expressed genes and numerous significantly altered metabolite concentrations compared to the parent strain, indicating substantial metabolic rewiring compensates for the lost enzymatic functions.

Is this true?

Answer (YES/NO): YES